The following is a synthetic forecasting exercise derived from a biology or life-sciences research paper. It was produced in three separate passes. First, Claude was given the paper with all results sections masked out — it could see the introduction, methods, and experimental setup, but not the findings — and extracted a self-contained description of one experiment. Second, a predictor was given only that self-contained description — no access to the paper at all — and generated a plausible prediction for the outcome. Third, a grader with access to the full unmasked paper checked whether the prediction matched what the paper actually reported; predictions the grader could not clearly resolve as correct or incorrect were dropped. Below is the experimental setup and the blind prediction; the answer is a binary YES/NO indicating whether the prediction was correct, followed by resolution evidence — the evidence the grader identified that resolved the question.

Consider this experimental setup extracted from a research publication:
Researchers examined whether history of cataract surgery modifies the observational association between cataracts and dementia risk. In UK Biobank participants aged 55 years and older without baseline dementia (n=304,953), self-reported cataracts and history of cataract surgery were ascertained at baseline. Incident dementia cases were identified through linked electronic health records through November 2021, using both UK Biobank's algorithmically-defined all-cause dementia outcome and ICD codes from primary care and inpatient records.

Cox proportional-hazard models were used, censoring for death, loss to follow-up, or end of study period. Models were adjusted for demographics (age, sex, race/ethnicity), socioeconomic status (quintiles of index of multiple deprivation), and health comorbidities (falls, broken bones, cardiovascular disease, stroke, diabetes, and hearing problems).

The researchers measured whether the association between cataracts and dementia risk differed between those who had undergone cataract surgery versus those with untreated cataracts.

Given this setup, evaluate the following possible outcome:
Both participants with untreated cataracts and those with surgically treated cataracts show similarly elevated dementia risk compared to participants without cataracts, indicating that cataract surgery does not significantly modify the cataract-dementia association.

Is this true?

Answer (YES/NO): YES